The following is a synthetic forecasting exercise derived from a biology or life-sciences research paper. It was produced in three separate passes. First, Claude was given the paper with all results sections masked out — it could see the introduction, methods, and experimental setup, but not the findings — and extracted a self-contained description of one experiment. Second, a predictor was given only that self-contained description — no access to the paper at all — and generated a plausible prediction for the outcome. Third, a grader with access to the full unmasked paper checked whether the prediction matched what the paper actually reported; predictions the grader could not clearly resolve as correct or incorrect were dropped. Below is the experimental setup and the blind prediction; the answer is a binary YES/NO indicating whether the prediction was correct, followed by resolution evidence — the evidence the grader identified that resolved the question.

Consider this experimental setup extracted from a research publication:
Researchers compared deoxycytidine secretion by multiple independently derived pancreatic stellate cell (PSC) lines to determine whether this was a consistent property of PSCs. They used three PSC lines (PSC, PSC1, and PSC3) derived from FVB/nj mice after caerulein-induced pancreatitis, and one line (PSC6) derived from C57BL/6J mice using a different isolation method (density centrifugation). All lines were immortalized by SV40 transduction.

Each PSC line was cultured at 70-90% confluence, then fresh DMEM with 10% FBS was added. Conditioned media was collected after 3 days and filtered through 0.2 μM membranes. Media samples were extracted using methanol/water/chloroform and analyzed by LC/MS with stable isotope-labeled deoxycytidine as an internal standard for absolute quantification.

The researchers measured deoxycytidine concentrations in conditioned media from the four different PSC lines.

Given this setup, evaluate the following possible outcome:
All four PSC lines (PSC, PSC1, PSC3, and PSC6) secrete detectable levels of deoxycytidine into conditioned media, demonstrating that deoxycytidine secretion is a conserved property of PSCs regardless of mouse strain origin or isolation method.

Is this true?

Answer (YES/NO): YES